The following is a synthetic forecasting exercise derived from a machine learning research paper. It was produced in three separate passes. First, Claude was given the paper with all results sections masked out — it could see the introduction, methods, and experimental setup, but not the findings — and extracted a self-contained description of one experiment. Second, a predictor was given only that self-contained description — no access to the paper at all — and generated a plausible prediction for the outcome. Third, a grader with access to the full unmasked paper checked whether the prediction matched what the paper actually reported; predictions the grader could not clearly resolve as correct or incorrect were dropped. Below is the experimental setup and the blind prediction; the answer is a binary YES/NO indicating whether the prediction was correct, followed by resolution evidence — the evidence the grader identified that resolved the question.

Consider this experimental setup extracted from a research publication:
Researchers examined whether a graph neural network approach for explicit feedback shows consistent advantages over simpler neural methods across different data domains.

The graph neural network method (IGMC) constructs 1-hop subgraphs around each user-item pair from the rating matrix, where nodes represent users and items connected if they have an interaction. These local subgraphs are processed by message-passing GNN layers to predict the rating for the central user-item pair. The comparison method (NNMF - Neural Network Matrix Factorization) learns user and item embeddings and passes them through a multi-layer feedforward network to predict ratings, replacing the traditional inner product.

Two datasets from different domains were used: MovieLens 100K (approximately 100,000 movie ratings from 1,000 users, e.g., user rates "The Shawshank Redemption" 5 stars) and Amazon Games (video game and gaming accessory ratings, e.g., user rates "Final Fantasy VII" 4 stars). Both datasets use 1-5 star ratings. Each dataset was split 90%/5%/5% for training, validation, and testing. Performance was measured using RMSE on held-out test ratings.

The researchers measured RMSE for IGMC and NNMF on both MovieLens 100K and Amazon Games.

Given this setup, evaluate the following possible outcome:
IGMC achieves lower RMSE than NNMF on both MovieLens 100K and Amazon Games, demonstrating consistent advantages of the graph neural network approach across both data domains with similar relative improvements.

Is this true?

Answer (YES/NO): NO